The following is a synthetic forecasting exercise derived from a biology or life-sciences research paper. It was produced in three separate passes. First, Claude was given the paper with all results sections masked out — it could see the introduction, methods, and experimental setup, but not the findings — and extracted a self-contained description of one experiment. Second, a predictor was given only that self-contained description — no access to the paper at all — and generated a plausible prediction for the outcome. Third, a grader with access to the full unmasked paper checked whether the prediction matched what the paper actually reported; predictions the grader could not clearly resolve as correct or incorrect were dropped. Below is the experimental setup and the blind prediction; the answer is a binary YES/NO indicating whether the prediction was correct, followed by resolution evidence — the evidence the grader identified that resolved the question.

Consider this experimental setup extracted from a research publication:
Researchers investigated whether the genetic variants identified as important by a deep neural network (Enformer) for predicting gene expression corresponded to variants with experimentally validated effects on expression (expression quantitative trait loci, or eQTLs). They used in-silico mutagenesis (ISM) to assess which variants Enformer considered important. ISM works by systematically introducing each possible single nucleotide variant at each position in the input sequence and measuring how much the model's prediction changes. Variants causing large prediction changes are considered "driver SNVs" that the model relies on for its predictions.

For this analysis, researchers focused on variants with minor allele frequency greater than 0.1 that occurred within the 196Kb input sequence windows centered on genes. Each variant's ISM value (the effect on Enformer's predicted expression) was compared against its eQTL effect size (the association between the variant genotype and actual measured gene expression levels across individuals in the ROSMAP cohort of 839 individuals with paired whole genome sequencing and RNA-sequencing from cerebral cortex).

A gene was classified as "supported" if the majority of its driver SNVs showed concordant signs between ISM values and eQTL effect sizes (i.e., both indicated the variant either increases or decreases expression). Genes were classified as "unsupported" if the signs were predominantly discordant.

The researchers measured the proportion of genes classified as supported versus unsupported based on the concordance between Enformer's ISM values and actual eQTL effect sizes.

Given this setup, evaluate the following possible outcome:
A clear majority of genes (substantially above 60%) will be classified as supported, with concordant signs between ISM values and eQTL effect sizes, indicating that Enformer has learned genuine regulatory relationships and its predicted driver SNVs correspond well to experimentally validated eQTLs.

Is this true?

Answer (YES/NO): NO